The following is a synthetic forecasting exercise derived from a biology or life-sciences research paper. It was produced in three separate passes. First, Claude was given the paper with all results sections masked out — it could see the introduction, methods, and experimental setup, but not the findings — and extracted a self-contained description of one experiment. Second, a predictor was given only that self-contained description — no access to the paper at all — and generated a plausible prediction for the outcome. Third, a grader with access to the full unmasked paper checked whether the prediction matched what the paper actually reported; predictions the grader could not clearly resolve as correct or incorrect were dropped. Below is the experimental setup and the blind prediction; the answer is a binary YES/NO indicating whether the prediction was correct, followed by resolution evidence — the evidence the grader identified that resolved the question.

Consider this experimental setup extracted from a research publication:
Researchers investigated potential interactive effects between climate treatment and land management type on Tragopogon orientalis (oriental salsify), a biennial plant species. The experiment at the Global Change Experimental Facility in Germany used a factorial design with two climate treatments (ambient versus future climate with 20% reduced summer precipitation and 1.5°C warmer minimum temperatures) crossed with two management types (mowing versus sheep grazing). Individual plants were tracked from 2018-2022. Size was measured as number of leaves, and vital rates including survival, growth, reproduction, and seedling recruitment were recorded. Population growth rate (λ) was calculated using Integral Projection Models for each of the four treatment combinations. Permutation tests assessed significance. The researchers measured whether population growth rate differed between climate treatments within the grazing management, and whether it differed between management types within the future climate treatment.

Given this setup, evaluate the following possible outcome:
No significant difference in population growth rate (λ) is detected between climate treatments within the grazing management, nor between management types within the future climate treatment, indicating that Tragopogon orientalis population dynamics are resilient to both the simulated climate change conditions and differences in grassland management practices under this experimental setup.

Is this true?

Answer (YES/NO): NO